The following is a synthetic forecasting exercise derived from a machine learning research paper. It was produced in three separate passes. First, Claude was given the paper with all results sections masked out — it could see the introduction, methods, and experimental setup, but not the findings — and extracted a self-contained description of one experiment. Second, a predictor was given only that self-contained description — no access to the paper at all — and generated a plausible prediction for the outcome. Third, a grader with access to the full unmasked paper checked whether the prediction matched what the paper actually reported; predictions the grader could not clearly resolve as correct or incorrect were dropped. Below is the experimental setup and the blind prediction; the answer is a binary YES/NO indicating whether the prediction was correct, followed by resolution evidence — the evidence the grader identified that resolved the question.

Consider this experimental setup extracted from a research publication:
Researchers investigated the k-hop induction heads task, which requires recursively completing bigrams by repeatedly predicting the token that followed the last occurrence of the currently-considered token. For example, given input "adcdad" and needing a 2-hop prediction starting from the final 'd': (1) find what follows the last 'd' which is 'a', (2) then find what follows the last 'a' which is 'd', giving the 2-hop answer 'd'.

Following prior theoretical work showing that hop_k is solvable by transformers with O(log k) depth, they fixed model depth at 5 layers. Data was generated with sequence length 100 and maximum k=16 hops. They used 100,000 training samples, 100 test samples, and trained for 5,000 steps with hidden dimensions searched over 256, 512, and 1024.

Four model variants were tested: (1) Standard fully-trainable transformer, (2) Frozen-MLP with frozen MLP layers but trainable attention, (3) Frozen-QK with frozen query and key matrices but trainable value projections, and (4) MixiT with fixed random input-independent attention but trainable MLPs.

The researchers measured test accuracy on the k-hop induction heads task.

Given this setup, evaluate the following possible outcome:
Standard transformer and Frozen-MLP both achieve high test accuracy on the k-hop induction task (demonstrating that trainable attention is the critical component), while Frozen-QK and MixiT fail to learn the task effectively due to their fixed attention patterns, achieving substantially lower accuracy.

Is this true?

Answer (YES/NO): NO